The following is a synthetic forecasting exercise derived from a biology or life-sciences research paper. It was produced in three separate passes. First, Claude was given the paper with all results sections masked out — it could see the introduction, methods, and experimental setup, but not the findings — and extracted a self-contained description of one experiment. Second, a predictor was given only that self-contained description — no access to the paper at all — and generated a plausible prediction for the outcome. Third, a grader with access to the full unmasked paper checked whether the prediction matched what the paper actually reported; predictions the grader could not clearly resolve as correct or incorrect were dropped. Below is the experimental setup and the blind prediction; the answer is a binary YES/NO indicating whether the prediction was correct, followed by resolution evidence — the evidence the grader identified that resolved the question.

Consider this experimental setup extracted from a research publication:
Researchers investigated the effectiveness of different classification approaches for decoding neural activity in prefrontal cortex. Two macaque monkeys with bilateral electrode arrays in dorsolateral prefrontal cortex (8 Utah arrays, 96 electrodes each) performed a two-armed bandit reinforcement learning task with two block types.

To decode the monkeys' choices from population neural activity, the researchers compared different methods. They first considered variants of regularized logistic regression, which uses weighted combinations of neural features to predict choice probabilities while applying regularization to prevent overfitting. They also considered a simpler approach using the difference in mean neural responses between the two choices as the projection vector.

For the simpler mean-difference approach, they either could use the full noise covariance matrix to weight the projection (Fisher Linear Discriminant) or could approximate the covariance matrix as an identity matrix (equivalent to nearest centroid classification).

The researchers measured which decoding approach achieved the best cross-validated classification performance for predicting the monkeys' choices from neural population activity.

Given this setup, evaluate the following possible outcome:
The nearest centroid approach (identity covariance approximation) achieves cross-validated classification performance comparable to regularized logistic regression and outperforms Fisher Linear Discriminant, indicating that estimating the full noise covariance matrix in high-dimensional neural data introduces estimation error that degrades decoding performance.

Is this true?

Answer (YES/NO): NO